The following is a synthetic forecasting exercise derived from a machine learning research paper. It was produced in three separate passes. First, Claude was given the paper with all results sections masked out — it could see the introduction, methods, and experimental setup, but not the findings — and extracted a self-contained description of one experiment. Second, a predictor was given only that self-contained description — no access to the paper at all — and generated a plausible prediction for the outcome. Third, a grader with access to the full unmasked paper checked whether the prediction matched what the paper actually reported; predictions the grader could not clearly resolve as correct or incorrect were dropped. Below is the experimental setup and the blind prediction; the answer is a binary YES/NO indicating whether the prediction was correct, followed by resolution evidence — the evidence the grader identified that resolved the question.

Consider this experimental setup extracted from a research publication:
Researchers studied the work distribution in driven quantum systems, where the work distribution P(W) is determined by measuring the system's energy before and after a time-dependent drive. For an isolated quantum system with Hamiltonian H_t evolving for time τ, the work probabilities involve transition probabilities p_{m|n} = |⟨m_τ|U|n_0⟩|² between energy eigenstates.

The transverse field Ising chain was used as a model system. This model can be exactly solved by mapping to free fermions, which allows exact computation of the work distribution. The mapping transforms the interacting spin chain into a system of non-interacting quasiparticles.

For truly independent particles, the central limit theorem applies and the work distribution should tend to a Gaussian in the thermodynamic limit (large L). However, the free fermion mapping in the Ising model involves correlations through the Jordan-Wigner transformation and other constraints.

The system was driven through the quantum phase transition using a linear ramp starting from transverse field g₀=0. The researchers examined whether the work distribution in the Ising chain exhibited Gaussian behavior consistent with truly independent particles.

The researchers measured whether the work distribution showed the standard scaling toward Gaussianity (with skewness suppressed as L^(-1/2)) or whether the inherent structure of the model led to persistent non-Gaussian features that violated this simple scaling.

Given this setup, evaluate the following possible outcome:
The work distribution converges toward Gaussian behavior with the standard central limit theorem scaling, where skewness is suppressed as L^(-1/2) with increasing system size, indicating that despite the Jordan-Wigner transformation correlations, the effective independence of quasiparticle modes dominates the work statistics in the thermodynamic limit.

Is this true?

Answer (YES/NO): YES